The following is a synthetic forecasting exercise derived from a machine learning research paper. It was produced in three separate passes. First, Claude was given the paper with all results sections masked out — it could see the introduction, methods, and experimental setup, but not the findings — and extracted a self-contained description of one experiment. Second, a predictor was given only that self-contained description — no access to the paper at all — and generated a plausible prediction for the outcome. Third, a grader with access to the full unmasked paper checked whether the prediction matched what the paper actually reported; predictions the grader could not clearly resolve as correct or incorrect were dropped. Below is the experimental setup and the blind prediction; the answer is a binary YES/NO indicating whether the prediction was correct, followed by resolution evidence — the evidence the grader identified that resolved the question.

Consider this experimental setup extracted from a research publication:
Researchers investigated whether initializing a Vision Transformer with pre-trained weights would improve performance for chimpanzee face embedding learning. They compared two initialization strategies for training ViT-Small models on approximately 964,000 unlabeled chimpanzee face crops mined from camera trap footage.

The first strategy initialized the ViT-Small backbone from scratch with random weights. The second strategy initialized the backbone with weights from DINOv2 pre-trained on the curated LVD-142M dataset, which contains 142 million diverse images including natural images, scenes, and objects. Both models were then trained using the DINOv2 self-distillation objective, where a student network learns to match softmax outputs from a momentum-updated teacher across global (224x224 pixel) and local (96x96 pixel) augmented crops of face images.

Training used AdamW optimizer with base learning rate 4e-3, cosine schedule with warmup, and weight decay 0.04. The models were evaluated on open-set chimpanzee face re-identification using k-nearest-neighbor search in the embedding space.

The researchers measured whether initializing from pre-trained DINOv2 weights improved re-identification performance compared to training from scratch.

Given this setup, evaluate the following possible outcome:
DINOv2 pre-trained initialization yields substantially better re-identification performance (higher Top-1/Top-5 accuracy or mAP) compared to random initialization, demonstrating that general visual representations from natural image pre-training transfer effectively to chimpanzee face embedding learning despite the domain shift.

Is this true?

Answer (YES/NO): NO